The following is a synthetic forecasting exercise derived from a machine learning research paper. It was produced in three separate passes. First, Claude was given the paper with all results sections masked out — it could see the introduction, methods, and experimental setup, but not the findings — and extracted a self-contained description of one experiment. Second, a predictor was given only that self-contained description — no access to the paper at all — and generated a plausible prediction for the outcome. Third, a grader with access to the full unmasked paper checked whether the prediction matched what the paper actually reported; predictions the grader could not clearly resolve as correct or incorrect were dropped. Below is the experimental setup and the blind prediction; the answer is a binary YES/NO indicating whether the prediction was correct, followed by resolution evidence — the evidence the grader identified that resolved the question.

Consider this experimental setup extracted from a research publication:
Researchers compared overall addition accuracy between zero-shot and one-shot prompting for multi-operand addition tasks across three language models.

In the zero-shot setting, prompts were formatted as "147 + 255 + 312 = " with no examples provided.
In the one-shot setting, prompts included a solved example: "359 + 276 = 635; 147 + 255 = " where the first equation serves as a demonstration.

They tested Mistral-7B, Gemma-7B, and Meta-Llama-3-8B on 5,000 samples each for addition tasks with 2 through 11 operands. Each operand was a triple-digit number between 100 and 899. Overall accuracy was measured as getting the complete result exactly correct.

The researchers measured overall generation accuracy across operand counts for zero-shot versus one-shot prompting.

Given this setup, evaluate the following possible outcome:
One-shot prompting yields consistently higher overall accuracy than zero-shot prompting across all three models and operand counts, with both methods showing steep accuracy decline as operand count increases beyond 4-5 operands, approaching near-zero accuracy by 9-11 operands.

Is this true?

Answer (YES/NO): NO